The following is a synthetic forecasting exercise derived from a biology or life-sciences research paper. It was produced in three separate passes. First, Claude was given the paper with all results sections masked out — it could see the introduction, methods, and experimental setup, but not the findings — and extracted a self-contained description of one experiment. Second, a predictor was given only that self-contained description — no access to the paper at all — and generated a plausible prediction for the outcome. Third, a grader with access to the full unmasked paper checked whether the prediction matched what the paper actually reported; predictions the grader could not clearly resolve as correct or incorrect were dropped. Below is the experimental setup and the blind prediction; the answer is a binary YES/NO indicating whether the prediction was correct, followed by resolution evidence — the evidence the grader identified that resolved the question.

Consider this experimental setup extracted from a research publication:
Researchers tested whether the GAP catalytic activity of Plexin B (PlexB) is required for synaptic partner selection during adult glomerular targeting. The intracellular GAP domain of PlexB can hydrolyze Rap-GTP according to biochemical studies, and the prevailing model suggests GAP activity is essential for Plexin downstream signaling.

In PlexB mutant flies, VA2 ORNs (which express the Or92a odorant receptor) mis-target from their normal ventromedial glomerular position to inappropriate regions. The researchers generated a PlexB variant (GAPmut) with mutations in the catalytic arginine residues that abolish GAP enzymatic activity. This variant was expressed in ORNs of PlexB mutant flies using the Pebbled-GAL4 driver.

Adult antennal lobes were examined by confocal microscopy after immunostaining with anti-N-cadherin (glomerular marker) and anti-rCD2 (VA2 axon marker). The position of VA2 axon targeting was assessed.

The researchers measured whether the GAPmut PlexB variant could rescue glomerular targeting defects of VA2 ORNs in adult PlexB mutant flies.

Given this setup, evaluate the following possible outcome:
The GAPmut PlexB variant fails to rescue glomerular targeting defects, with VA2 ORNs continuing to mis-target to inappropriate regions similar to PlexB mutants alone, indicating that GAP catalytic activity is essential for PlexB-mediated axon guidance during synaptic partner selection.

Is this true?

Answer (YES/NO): NO